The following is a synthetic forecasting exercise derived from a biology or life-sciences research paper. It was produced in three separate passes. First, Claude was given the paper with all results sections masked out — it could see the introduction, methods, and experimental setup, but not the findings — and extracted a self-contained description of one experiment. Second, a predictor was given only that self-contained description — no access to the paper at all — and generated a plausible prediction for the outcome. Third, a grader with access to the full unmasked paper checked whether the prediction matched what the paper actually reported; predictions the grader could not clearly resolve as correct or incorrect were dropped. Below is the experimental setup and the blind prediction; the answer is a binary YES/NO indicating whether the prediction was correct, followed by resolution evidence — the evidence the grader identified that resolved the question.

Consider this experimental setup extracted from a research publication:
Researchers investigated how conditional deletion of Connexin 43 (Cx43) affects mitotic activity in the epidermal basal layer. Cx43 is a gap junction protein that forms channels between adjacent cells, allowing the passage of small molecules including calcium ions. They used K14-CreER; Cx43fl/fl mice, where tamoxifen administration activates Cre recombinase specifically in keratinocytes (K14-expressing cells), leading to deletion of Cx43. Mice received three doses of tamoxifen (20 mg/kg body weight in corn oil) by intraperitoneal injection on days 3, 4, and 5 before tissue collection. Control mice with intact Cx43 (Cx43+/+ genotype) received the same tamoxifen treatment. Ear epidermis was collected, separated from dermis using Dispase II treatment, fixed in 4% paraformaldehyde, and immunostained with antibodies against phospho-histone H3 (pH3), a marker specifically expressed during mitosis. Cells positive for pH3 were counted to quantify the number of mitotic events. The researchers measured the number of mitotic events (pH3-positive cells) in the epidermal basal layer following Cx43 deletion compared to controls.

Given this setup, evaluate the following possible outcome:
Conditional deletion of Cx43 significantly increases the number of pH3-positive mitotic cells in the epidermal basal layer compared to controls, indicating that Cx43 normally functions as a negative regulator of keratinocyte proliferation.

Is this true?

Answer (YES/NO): NO